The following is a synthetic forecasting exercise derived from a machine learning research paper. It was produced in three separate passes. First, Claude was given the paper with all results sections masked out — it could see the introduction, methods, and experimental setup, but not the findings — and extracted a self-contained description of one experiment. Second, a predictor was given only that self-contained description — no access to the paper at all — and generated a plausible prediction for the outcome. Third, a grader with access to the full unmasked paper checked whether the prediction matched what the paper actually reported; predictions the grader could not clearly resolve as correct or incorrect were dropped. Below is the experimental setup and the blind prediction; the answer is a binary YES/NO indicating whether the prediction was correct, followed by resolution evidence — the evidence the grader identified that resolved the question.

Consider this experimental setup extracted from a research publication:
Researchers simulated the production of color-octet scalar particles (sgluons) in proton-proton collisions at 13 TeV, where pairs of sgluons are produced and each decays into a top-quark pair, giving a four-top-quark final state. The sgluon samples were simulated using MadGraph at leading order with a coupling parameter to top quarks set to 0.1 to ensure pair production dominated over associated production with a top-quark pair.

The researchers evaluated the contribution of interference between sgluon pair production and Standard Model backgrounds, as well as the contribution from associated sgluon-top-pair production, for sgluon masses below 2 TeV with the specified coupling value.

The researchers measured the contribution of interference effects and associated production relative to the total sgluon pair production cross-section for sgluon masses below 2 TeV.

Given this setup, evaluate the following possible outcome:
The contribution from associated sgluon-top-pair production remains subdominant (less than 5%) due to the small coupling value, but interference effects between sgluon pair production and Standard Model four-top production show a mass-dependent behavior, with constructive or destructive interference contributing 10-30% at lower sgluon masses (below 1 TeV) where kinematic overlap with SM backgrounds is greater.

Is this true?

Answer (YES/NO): NO